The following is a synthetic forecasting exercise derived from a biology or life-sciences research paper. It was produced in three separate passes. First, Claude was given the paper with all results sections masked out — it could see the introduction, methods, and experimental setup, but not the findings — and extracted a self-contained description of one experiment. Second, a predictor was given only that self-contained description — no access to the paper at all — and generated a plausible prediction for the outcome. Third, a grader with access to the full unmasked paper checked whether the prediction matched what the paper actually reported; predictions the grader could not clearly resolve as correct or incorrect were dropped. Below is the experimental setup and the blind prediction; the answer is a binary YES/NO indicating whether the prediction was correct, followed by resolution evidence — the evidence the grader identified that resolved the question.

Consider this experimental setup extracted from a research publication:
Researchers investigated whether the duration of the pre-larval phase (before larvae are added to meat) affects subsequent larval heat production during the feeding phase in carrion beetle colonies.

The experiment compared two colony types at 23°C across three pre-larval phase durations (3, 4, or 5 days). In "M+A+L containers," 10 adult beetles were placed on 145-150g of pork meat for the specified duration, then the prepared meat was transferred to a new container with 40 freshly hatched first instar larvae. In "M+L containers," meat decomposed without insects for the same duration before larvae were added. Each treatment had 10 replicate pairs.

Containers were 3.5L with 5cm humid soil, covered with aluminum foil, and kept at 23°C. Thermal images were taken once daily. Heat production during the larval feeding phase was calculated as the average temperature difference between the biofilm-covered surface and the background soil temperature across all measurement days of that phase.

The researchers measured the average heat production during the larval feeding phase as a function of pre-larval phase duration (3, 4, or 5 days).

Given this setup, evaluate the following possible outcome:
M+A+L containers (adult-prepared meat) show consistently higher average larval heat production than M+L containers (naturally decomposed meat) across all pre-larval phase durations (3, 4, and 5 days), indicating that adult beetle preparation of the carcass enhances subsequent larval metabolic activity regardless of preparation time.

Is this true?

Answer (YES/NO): YES